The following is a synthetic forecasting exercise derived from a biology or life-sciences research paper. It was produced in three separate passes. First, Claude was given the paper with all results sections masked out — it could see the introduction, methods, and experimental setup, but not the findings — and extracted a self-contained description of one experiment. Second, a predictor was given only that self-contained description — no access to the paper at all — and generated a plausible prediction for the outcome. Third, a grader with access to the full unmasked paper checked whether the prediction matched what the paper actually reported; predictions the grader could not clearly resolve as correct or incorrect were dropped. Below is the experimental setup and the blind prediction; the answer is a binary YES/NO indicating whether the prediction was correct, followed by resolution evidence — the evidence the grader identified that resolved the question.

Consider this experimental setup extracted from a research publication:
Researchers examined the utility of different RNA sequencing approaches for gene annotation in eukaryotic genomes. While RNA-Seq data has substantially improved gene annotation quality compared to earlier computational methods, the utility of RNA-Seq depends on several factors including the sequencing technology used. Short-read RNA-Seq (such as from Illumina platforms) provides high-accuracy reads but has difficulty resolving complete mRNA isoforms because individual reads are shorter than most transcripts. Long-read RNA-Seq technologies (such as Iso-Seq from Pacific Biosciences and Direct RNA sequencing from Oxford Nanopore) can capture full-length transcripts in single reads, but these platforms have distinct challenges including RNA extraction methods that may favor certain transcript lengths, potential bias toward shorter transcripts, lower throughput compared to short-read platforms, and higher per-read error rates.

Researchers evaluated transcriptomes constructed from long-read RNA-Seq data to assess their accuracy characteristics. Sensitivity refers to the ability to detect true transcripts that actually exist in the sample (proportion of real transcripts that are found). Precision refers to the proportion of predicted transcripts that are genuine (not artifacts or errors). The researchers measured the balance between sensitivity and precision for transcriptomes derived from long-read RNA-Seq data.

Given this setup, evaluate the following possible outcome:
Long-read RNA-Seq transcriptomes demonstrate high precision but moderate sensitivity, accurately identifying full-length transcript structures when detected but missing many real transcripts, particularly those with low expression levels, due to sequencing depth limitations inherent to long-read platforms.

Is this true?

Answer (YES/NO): NO